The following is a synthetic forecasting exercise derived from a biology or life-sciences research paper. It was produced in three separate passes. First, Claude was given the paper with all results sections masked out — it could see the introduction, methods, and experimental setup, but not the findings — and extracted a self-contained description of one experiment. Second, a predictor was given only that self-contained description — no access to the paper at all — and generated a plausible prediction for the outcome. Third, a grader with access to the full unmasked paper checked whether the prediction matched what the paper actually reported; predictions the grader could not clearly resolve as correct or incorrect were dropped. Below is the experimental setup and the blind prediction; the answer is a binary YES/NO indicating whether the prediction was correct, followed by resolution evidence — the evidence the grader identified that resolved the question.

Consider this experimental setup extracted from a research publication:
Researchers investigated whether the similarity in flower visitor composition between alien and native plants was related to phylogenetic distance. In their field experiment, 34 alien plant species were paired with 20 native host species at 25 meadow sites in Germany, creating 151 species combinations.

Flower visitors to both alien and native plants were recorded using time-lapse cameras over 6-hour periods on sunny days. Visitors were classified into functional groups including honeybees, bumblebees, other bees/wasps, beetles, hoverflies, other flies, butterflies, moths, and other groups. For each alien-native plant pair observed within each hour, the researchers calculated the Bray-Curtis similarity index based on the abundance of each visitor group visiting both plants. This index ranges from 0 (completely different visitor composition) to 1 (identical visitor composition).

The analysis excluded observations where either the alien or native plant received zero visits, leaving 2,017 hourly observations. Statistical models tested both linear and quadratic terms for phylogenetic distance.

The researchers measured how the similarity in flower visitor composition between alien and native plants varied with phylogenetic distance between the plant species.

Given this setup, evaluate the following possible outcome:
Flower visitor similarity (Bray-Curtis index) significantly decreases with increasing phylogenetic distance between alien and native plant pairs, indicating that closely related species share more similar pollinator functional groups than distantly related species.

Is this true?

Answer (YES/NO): YES